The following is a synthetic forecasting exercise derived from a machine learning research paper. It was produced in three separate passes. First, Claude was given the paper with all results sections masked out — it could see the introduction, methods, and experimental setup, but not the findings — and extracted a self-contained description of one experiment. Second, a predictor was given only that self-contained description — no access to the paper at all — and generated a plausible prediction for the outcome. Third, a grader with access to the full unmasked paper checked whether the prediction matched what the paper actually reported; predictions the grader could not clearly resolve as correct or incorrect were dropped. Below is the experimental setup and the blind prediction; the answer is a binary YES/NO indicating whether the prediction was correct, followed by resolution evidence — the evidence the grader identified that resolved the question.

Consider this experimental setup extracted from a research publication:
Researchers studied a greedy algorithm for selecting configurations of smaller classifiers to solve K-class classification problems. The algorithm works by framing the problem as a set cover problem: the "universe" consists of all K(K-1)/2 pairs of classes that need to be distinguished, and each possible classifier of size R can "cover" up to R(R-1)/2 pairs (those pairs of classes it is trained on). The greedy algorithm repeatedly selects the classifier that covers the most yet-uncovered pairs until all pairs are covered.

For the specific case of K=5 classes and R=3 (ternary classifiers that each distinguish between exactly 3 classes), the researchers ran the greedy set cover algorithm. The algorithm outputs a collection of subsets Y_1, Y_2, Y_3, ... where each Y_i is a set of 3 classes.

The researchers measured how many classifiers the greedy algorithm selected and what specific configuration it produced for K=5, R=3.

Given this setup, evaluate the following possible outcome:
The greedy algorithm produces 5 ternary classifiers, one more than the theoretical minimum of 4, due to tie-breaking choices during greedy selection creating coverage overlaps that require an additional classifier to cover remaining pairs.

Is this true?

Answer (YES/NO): NO